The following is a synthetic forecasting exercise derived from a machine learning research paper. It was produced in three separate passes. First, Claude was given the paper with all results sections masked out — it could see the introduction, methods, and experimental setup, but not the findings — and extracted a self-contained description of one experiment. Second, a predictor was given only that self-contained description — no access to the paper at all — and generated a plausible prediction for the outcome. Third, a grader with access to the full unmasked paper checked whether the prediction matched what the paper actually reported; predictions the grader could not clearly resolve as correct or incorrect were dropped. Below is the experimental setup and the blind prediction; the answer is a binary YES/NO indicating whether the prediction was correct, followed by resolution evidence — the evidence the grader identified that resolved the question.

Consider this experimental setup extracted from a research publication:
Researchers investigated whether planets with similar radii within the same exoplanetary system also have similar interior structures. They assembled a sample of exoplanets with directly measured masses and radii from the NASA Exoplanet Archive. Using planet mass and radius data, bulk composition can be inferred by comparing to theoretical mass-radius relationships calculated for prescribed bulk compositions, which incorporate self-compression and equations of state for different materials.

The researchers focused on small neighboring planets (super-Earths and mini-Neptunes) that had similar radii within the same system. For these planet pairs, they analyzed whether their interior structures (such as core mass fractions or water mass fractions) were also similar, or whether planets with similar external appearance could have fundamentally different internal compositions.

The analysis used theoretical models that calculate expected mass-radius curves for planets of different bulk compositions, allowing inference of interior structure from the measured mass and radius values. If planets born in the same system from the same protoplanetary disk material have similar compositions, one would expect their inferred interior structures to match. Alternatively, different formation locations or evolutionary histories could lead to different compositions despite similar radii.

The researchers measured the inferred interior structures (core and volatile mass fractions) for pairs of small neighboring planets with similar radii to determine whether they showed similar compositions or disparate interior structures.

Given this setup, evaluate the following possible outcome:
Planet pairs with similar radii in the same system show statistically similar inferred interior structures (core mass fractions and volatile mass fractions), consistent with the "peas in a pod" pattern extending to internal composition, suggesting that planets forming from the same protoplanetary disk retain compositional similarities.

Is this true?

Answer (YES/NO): NO